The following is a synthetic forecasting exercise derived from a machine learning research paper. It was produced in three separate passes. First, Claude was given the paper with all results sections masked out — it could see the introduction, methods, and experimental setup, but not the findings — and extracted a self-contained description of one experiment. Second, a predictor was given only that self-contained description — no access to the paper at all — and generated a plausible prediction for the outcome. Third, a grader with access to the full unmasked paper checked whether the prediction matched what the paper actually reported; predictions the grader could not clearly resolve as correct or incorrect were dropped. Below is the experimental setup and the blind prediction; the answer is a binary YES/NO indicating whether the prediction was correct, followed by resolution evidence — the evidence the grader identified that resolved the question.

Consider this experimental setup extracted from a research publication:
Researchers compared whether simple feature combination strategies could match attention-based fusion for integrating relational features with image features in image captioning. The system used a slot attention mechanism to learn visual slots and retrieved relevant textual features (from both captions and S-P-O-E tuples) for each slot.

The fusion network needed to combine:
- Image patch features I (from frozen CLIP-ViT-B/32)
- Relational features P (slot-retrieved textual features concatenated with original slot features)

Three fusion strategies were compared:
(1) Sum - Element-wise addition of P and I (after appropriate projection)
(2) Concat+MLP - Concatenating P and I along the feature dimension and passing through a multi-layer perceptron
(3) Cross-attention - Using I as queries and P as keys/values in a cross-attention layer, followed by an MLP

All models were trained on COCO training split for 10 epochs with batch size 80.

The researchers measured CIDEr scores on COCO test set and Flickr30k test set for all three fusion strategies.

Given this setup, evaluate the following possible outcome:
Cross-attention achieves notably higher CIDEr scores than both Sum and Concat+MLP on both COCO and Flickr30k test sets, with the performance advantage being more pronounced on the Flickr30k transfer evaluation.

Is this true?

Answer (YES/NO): YES